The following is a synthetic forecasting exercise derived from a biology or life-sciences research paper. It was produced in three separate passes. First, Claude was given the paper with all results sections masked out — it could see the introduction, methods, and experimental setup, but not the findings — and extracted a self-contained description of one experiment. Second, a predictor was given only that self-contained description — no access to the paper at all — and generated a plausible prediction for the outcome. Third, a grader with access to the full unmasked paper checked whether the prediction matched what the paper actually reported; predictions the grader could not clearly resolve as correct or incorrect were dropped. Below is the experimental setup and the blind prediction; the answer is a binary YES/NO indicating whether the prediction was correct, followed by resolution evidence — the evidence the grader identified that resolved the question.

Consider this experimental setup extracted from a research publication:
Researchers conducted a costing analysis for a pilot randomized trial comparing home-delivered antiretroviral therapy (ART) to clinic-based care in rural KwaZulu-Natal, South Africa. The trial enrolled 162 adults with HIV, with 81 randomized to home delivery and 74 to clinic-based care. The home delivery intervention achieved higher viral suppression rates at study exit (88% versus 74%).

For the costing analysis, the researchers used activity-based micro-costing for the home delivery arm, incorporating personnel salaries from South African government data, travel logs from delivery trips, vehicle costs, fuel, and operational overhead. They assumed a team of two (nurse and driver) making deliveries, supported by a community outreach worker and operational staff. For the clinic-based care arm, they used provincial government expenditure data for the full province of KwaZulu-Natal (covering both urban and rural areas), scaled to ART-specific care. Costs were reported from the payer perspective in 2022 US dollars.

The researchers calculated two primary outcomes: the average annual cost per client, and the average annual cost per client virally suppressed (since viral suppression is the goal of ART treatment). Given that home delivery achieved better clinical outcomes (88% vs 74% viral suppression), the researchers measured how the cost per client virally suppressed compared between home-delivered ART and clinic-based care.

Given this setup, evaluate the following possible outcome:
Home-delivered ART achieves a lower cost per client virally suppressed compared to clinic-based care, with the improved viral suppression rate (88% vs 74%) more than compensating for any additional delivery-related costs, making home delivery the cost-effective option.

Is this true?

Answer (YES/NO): NO